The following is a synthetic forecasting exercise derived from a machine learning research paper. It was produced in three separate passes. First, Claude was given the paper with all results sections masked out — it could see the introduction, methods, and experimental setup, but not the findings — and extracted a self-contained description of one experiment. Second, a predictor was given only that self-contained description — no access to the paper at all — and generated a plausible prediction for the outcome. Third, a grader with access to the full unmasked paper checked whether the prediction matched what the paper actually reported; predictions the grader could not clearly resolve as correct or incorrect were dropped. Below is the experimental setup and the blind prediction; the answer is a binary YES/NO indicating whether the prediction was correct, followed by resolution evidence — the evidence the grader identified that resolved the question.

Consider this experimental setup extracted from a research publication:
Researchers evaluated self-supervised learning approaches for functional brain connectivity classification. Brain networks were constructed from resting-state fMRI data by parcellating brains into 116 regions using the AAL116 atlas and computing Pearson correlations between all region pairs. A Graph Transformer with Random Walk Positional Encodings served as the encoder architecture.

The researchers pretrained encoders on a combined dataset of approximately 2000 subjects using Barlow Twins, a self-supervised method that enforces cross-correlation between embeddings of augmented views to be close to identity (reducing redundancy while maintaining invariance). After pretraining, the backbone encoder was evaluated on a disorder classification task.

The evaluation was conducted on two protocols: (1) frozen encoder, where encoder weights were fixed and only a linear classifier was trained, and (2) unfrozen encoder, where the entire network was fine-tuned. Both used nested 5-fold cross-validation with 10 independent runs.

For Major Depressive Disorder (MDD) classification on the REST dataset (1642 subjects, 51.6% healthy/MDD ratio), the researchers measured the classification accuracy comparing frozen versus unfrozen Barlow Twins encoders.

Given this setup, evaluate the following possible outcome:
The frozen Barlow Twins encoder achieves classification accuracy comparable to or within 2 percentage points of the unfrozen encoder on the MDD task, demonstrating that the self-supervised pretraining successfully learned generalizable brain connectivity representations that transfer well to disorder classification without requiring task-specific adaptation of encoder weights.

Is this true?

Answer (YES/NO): NO